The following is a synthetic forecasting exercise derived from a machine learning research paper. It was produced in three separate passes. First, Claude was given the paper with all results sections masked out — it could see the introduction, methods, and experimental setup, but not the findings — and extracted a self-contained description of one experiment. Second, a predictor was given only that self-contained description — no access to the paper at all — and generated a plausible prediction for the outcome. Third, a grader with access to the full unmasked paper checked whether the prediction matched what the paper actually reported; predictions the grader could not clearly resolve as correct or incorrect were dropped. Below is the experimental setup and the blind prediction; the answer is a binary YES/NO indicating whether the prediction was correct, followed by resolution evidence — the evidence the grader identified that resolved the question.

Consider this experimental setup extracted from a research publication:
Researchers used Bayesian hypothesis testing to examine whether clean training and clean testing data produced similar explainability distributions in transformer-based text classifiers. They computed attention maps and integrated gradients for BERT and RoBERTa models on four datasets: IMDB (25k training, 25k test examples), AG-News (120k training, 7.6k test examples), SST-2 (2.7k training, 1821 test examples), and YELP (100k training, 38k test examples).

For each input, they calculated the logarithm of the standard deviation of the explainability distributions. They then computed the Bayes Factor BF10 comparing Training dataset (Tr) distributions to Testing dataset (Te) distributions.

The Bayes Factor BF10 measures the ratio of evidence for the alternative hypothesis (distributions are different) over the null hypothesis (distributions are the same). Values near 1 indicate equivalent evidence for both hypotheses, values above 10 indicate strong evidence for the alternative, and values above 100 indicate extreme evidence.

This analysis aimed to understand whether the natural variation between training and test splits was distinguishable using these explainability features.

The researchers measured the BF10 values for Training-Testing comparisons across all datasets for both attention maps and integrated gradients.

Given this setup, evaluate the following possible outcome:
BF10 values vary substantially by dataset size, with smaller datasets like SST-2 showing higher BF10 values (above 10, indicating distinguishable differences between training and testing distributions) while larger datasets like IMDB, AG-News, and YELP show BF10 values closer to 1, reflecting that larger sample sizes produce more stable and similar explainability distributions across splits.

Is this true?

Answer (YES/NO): NO